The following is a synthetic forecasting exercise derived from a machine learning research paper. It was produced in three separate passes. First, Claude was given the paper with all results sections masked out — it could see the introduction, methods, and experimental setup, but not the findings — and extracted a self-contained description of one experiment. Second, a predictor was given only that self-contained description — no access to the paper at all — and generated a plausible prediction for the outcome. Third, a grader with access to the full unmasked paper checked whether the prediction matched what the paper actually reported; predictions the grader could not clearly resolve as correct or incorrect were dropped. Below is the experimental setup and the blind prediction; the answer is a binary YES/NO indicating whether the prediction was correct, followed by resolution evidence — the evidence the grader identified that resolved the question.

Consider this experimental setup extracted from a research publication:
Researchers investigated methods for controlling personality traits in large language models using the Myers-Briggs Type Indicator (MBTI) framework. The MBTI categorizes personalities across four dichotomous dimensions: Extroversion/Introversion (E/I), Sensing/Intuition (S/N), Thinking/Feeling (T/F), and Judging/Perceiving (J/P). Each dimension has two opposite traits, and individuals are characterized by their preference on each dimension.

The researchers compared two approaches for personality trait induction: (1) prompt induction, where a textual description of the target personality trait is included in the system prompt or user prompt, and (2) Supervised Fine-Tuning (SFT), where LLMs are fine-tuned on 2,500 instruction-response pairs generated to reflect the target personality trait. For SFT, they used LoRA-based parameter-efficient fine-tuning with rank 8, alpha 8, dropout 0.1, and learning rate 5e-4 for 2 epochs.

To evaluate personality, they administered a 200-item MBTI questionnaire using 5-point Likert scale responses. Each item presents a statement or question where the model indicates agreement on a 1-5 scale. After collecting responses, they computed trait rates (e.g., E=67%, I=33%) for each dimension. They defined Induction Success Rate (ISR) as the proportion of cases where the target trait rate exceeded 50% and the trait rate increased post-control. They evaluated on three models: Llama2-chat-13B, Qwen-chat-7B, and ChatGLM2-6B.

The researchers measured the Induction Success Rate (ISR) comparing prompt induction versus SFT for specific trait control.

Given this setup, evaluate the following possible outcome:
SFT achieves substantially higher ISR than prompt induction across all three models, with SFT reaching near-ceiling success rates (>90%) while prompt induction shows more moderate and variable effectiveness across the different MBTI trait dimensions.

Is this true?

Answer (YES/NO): NO